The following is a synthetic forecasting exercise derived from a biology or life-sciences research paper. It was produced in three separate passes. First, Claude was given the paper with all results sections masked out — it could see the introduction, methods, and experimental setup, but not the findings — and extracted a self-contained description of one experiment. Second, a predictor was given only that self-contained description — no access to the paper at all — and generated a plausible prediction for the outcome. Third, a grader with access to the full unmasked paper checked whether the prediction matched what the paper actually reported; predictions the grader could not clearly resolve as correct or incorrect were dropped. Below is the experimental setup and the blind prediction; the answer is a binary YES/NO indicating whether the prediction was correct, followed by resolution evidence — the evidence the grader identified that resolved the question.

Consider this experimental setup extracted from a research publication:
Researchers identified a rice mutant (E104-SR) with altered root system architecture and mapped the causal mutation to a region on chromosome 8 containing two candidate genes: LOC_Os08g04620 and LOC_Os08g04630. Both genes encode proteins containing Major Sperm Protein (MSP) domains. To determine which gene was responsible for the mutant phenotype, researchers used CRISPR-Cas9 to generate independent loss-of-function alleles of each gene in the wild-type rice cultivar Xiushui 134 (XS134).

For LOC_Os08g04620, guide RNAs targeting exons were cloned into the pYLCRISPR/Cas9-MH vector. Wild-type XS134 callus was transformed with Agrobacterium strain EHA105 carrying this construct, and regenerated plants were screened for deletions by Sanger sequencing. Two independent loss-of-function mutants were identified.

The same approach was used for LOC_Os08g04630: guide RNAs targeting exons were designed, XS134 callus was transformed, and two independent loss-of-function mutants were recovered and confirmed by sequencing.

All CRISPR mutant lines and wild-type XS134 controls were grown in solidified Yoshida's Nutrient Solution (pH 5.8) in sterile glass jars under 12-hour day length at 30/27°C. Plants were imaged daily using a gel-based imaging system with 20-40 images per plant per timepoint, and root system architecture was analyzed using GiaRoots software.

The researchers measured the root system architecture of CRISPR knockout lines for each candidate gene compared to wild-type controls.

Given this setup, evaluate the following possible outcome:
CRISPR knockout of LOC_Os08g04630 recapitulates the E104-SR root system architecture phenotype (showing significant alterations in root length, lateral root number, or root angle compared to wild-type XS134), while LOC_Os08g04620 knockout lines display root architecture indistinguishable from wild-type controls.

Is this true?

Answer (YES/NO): NO